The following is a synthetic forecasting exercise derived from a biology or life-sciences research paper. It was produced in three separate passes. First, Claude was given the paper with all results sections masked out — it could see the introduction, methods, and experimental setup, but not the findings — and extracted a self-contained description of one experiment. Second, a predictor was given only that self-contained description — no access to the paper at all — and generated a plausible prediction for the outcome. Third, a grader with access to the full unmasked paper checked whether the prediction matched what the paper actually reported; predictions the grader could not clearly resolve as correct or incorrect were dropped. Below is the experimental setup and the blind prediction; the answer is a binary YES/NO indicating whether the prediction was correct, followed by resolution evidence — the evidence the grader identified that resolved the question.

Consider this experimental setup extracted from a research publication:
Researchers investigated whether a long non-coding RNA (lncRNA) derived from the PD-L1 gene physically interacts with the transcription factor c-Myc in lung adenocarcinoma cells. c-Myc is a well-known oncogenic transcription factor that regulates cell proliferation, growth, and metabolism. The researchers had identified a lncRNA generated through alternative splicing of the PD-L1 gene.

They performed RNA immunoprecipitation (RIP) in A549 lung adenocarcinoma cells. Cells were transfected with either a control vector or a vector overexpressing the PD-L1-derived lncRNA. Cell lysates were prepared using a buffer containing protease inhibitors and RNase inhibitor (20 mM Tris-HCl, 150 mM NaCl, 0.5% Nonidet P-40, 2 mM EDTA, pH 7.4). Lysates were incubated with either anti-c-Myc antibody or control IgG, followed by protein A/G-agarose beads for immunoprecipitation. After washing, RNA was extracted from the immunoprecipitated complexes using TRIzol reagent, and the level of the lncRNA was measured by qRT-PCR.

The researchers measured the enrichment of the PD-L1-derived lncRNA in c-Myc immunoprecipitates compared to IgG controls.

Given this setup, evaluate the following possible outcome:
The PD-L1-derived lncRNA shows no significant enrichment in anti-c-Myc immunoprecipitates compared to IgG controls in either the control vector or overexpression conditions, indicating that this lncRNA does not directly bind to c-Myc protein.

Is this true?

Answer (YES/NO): NO